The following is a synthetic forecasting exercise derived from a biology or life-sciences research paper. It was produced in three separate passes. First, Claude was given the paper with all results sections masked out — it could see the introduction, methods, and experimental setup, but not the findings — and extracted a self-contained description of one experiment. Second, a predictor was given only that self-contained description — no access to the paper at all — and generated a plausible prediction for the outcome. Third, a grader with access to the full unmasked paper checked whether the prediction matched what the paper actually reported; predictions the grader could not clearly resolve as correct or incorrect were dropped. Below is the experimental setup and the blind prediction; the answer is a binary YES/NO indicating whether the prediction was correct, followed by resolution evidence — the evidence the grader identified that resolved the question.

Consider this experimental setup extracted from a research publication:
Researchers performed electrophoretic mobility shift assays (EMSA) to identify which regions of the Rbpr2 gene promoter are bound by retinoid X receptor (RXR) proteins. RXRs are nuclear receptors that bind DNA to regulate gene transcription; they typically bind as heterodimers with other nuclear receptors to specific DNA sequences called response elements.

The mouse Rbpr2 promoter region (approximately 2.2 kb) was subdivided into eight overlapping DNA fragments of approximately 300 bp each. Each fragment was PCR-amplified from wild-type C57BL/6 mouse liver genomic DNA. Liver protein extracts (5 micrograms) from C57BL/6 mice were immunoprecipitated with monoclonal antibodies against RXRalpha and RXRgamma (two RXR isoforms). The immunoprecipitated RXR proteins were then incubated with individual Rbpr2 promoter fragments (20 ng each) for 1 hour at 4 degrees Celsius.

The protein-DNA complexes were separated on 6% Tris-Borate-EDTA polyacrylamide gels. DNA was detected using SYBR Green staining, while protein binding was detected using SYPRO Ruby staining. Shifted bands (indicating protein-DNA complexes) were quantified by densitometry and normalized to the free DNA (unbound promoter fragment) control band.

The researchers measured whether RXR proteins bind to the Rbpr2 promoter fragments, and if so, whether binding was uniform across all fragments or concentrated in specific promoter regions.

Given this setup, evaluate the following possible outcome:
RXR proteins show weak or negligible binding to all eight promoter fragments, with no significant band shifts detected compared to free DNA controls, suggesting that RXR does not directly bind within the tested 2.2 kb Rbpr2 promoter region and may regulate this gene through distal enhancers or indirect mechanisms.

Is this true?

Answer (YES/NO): NO